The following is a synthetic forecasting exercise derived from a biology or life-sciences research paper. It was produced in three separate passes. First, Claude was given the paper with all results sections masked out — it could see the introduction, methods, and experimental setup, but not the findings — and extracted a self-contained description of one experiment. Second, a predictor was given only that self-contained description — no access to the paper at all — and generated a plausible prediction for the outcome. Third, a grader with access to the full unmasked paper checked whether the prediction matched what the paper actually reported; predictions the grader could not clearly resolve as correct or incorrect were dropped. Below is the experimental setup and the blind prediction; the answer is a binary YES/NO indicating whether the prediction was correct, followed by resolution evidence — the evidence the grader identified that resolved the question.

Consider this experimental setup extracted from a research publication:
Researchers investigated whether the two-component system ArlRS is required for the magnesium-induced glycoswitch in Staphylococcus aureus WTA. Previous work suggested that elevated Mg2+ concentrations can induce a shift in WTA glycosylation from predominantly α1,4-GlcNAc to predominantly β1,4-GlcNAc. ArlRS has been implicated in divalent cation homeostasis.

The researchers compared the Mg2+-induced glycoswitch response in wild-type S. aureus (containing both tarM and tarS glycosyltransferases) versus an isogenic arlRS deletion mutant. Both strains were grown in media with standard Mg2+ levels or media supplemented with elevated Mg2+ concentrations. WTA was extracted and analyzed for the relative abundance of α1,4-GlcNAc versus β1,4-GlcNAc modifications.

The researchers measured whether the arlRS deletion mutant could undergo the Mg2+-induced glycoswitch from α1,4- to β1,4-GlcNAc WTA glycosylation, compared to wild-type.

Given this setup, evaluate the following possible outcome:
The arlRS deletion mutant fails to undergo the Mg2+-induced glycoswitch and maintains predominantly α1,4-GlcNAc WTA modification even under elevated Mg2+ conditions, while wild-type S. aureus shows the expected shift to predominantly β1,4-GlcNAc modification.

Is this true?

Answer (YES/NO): YES